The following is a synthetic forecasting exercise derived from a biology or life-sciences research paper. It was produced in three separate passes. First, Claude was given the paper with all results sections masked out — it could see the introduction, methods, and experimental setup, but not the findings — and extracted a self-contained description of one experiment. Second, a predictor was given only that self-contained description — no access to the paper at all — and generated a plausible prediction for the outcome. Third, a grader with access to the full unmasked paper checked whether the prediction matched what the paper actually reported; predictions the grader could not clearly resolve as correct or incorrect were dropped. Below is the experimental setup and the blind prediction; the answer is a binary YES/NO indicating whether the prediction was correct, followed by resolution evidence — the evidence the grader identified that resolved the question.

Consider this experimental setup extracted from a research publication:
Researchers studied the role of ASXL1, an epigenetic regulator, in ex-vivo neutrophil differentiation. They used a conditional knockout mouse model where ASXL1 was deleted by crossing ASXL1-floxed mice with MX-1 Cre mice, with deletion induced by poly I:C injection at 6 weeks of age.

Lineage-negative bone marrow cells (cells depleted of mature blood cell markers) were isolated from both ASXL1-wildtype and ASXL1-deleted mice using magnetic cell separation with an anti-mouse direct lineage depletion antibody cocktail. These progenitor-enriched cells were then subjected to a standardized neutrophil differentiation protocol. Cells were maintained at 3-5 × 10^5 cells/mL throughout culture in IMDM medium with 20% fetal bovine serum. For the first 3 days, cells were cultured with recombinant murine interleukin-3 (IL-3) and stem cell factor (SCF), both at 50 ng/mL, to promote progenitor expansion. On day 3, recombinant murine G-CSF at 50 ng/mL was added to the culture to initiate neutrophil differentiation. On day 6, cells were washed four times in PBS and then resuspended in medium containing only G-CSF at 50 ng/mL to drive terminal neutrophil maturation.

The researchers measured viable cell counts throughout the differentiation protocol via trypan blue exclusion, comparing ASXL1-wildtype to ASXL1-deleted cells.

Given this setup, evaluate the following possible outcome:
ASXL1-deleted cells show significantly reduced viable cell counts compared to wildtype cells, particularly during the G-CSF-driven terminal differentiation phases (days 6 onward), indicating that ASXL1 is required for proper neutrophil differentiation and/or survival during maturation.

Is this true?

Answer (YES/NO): YES